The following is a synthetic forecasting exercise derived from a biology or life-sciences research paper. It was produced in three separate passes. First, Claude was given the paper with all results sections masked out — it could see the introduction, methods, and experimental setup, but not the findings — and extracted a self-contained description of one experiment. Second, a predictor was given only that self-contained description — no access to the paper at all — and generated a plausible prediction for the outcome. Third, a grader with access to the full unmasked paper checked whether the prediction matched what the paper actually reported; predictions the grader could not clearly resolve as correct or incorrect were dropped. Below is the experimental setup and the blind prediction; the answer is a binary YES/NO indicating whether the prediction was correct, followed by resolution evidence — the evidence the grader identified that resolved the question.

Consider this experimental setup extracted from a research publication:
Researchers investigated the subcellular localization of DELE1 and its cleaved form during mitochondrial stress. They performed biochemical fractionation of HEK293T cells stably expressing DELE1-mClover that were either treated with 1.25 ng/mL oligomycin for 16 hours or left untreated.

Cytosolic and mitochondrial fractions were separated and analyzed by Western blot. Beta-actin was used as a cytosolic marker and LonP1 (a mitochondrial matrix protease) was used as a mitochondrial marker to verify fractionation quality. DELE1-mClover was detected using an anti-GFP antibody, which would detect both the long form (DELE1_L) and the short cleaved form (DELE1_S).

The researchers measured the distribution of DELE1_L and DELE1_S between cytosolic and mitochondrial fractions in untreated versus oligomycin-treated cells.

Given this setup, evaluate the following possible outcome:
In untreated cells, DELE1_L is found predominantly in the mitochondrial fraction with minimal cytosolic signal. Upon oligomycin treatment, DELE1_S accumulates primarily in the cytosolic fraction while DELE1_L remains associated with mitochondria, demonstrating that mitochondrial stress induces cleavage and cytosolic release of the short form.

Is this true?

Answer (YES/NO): YES